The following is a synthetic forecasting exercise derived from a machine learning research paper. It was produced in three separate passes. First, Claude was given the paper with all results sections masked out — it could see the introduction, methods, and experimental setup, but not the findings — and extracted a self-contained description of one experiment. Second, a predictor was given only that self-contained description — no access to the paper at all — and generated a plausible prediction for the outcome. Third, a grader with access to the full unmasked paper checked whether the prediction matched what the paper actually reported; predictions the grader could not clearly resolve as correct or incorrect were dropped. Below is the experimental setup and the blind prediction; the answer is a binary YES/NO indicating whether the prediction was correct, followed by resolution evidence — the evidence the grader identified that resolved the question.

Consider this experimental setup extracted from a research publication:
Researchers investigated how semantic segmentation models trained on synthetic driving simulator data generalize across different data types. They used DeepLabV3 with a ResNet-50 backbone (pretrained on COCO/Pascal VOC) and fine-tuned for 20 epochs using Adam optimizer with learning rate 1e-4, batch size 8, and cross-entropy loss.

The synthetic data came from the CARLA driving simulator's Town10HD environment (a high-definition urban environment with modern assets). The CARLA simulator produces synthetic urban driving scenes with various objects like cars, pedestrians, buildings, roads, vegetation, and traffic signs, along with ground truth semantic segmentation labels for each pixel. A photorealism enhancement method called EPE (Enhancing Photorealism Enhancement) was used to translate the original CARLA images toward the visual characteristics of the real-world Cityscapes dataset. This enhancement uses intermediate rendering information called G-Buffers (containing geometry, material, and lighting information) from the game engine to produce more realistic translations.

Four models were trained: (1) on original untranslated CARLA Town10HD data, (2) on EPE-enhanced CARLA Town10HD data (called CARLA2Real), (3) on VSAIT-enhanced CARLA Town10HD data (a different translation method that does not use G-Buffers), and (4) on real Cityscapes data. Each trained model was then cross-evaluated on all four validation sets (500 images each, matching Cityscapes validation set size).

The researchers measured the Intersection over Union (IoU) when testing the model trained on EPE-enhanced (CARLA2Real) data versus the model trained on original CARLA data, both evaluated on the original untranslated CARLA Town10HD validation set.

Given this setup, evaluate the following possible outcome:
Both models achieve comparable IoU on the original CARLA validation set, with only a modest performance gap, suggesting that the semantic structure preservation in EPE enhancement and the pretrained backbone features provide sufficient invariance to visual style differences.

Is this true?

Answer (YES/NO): NO